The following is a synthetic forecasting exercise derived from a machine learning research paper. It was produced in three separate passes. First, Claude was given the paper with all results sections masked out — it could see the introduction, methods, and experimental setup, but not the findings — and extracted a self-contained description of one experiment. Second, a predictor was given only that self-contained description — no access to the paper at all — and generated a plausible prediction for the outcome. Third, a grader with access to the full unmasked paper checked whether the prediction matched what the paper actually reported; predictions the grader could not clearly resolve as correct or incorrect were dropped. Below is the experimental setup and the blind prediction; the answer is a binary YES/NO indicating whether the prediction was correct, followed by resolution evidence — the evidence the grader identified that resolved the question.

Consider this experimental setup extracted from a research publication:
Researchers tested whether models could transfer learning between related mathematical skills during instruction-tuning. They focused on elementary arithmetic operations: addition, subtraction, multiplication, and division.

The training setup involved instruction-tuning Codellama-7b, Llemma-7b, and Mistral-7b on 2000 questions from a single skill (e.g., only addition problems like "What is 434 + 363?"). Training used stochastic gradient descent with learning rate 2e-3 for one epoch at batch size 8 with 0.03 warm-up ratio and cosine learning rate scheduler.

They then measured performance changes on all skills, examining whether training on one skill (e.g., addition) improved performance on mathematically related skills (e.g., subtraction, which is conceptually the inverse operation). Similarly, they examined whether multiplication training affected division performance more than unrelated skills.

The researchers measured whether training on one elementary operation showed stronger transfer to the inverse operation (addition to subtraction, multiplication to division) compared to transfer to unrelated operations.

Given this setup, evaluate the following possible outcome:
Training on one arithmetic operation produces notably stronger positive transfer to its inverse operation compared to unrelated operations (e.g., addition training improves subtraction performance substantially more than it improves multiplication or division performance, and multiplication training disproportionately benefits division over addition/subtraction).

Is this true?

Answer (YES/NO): NO